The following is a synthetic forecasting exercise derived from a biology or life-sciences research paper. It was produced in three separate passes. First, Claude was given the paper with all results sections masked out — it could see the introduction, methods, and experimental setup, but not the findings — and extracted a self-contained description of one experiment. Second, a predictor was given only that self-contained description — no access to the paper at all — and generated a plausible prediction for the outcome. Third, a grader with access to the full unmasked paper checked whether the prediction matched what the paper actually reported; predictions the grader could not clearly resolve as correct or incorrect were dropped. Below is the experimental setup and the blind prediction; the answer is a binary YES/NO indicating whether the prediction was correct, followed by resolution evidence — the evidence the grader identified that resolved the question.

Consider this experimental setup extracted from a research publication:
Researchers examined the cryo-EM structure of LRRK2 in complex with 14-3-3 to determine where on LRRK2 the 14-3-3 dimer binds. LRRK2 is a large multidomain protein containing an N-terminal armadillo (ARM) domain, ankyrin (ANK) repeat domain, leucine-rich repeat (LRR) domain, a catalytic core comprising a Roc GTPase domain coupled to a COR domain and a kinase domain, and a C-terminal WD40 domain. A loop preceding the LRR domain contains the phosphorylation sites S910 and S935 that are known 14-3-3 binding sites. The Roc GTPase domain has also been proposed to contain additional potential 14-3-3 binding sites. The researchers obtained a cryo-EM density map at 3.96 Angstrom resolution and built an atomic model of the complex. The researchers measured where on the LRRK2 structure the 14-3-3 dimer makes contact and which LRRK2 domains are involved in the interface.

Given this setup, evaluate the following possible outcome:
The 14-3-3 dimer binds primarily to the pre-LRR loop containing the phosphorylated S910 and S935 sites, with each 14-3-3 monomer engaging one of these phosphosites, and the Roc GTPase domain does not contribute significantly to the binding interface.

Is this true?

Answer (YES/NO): NO